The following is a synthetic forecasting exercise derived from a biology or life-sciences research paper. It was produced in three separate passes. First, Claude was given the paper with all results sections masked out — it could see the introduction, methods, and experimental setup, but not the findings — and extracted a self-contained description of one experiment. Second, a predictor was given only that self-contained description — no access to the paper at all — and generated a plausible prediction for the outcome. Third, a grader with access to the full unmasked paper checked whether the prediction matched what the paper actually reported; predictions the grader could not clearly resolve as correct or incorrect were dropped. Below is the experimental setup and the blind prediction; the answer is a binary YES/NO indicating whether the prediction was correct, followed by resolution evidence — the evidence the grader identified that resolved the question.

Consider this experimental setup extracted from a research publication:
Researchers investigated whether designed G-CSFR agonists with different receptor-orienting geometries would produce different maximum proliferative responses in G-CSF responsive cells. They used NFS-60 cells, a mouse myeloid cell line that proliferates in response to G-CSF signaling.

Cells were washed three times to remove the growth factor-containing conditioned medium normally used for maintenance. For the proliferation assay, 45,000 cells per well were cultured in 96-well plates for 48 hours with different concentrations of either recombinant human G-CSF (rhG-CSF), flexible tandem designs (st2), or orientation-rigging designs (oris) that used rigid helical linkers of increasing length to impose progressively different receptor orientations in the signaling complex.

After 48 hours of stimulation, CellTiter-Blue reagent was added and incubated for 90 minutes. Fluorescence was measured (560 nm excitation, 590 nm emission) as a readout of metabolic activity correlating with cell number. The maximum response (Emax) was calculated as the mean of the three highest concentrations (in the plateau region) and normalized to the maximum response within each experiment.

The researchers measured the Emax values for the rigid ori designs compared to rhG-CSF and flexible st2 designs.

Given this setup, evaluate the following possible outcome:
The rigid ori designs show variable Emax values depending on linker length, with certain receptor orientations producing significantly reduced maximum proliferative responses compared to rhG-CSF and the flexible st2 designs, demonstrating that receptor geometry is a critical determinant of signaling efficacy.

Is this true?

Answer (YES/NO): YES